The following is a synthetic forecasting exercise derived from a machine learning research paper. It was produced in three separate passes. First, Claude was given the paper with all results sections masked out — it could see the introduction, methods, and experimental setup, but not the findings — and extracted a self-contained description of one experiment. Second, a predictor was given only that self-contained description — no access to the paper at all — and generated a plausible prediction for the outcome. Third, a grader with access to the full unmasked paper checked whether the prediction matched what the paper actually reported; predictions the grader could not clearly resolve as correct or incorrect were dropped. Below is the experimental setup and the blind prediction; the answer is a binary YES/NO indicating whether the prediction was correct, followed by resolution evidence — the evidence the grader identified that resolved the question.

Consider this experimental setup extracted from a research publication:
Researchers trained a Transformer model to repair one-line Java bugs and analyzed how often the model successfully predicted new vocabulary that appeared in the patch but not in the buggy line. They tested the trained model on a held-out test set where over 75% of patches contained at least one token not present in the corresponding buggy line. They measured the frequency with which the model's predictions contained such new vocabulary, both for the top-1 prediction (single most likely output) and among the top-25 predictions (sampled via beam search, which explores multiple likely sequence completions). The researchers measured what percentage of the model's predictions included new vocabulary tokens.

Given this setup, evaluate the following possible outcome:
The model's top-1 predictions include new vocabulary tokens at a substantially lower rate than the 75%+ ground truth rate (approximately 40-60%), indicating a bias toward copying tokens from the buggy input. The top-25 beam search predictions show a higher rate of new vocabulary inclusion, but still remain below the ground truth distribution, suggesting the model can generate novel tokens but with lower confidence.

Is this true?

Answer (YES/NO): NO